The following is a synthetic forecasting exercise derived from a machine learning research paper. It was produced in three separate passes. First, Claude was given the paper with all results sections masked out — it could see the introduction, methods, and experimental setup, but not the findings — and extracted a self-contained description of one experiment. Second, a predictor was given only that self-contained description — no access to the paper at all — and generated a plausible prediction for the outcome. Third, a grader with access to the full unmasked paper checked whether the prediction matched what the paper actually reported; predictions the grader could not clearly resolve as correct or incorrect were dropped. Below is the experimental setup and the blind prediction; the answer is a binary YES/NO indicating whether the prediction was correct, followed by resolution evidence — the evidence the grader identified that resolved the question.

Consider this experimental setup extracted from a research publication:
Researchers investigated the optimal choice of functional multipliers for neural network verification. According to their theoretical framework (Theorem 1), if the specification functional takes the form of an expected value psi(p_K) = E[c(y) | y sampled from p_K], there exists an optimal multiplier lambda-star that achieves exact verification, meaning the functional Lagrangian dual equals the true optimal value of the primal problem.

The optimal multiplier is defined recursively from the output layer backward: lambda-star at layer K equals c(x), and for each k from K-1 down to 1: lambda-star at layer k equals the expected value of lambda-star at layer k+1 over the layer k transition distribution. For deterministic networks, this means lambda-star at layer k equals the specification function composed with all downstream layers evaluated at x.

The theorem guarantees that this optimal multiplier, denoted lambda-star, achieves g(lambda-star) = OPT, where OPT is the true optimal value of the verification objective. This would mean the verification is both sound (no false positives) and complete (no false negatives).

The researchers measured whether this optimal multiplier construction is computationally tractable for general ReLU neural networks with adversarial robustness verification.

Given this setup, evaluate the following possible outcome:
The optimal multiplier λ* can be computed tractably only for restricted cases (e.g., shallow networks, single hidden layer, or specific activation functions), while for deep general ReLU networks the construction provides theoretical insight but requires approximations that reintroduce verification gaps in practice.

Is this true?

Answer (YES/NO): NO